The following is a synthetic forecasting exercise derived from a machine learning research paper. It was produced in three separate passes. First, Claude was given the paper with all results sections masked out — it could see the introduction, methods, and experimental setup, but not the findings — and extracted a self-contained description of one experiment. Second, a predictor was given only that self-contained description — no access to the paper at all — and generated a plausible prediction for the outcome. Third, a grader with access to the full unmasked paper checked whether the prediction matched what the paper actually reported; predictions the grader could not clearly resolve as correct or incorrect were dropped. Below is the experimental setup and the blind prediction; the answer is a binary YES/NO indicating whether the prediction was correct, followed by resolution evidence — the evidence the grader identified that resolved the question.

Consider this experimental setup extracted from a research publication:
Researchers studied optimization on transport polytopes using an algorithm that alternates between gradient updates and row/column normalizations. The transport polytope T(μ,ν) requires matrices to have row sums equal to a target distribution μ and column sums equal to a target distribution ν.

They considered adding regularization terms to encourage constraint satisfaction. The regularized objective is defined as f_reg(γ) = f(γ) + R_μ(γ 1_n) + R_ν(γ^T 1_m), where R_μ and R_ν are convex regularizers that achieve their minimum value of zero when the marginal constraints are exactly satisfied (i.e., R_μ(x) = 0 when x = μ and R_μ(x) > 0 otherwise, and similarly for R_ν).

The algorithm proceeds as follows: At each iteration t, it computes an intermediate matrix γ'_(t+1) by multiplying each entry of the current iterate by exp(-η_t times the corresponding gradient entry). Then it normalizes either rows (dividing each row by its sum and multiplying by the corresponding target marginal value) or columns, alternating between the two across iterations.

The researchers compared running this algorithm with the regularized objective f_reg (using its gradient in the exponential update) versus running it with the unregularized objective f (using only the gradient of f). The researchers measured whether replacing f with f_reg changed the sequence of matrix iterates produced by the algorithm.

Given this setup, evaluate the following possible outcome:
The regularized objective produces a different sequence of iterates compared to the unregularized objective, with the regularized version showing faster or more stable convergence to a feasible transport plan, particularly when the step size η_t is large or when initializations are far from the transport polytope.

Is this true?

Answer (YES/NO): NO